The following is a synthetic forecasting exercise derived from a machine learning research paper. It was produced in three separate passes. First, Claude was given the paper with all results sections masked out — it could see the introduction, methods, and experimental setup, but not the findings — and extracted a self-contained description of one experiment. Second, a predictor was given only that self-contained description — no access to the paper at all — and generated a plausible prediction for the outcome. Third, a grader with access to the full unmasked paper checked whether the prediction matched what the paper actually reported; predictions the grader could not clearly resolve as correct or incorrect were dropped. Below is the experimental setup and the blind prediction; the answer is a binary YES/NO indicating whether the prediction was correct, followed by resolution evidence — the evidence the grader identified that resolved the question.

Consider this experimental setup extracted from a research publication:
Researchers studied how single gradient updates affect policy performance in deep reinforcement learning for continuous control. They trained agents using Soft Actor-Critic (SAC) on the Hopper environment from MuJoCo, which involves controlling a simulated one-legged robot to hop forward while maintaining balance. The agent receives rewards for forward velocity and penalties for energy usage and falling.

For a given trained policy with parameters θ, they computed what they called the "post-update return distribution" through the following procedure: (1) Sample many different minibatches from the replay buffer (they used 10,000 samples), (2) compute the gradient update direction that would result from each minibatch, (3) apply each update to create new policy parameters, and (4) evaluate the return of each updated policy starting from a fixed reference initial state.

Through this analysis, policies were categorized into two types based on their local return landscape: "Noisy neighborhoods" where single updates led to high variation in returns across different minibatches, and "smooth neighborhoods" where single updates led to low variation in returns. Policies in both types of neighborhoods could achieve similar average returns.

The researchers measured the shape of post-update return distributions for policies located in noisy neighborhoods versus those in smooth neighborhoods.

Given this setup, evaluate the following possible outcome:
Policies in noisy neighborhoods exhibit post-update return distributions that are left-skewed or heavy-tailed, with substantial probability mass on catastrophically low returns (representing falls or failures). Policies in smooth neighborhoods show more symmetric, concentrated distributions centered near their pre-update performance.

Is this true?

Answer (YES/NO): YES